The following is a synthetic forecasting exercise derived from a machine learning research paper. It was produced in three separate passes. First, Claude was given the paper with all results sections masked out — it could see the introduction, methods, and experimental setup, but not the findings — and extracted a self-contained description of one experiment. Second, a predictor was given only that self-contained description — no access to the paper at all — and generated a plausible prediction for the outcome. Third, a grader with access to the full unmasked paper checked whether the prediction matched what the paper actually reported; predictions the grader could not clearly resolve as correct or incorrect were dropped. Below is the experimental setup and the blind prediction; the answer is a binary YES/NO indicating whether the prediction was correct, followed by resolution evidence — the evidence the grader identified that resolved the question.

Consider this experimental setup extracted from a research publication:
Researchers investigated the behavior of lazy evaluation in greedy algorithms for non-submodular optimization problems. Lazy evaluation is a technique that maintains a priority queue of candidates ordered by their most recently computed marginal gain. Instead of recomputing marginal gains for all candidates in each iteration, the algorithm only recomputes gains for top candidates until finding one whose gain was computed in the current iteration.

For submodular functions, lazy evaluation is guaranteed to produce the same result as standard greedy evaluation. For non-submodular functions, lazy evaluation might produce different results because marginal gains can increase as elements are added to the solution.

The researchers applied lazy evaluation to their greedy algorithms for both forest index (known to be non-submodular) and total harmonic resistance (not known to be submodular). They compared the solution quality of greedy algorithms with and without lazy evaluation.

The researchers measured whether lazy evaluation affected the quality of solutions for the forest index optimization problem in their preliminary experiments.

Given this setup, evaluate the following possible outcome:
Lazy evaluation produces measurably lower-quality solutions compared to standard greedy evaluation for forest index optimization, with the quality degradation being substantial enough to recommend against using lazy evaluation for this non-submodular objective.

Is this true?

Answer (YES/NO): NO